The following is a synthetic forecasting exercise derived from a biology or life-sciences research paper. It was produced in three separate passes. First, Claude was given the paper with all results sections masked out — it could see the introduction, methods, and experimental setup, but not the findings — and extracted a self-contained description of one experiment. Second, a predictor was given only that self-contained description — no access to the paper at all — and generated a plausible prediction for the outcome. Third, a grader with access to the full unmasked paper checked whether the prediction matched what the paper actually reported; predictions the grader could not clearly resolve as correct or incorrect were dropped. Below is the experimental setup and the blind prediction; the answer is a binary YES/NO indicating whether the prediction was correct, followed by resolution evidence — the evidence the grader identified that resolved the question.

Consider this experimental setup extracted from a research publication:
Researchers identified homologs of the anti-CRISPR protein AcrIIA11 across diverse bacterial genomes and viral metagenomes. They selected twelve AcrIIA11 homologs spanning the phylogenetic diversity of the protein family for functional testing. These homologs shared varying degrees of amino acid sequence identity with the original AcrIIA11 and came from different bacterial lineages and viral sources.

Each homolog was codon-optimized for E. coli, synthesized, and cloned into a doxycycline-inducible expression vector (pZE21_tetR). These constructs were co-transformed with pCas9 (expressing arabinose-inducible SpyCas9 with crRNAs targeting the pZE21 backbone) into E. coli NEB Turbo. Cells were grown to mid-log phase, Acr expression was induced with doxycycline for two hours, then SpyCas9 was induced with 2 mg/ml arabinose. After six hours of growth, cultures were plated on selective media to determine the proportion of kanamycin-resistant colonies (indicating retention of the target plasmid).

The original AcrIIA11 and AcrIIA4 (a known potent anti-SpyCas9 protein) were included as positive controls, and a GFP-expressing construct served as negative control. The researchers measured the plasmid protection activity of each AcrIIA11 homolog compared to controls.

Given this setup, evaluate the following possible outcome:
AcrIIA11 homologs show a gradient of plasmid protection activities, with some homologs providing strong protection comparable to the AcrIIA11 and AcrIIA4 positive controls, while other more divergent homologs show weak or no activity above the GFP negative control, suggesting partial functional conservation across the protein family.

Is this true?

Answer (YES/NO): YES